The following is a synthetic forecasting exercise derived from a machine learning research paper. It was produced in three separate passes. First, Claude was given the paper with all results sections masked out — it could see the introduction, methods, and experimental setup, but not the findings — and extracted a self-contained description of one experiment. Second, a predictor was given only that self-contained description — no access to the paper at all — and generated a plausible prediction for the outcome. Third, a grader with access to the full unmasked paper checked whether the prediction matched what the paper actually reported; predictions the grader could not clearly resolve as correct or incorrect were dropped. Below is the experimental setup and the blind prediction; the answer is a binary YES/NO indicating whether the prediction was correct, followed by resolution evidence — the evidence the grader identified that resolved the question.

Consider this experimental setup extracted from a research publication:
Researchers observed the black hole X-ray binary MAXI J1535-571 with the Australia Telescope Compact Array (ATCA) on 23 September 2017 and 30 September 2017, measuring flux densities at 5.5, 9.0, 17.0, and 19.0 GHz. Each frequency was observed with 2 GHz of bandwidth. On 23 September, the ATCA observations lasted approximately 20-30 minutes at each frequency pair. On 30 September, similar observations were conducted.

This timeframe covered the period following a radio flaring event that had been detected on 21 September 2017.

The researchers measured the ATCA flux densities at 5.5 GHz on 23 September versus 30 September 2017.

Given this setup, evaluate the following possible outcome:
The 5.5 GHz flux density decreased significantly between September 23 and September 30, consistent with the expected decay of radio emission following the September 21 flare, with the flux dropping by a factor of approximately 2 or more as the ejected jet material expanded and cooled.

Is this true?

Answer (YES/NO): YES